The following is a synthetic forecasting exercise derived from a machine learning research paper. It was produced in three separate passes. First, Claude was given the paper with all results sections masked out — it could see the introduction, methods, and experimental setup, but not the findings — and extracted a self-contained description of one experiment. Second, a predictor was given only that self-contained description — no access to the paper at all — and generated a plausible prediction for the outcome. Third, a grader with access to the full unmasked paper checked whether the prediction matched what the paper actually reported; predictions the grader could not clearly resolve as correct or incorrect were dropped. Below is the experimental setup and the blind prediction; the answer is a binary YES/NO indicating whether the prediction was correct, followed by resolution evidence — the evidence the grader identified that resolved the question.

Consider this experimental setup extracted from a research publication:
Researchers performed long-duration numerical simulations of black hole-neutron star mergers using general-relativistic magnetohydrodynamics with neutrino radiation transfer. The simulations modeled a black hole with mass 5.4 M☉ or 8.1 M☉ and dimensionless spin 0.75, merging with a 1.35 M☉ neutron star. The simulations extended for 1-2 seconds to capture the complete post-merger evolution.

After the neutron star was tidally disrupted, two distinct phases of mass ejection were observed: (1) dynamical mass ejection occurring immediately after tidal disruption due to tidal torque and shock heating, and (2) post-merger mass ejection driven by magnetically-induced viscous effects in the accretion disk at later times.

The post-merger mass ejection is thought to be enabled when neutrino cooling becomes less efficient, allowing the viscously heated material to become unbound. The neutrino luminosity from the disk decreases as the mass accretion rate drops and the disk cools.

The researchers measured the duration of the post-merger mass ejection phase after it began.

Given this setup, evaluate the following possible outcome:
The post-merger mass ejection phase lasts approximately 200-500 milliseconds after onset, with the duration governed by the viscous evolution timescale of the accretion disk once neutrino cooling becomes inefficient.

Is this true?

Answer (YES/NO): NO